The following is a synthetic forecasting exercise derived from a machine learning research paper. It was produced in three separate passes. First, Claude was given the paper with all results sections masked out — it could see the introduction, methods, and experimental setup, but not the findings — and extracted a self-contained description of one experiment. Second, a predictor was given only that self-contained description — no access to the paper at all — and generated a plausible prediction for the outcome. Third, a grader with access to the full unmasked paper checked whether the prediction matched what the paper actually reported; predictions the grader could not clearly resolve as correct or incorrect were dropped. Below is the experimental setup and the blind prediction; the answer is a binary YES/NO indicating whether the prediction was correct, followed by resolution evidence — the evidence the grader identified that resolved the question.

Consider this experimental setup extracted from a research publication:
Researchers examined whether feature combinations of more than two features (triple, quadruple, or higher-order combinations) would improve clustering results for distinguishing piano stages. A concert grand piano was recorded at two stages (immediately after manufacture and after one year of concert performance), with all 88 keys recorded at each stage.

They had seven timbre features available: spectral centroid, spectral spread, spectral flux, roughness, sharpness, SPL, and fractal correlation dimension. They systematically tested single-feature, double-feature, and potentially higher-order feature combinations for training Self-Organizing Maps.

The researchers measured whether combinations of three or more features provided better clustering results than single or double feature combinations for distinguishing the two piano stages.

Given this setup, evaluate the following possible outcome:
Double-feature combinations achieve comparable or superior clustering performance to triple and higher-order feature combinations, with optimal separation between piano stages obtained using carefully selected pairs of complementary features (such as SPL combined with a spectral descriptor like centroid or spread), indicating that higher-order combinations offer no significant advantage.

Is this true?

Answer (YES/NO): NO